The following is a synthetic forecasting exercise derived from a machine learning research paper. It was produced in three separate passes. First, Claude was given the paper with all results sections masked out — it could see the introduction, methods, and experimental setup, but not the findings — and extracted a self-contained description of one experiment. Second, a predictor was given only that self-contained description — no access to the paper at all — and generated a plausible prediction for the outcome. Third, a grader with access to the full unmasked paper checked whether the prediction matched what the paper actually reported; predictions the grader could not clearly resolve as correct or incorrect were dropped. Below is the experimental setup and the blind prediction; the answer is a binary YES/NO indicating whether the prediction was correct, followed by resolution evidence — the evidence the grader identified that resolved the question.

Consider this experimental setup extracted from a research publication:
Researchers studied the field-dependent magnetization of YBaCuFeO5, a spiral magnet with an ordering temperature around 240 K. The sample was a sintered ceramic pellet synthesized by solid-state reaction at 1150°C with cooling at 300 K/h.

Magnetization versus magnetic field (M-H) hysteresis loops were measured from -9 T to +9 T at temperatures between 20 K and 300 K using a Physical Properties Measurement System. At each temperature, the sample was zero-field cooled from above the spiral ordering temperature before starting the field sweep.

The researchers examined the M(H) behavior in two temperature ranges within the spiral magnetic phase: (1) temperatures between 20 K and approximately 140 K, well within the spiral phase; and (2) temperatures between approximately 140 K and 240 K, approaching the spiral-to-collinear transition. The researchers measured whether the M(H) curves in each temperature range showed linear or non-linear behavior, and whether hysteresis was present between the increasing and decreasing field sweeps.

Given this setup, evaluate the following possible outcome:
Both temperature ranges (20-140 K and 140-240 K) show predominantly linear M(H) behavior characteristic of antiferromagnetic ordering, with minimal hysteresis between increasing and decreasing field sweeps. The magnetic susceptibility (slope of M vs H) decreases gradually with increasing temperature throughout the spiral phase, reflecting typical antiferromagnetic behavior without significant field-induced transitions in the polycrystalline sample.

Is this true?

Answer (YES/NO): NO